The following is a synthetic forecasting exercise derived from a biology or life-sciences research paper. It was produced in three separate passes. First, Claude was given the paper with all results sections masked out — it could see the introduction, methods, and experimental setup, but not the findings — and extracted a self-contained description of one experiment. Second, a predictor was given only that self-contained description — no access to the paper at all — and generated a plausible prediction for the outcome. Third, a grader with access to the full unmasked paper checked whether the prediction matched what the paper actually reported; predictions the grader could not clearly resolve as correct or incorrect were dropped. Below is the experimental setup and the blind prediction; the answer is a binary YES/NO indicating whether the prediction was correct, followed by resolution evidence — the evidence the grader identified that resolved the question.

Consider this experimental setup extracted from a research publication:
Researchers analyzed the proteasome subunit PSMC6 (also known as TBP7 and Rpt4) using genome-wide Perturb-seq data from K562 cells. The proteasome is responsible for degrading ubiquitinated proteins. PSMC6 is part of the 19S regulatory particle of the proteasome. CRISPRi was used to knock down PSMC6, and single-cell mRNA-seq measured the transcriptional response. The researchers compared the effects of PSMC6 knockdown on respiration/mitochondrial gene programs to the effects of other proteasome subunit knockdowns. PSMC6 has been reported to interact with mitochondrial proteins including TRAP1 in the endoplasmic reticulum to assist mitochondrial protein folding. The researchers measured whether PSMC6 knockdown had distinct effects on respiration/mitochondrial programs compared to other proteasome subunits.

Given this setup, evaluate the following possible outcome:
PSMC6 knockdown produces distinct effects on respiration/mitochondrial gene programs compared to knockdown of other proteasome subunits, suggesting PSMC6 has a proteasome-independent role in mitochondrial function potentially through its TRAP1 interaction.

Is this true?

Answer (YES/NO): YES